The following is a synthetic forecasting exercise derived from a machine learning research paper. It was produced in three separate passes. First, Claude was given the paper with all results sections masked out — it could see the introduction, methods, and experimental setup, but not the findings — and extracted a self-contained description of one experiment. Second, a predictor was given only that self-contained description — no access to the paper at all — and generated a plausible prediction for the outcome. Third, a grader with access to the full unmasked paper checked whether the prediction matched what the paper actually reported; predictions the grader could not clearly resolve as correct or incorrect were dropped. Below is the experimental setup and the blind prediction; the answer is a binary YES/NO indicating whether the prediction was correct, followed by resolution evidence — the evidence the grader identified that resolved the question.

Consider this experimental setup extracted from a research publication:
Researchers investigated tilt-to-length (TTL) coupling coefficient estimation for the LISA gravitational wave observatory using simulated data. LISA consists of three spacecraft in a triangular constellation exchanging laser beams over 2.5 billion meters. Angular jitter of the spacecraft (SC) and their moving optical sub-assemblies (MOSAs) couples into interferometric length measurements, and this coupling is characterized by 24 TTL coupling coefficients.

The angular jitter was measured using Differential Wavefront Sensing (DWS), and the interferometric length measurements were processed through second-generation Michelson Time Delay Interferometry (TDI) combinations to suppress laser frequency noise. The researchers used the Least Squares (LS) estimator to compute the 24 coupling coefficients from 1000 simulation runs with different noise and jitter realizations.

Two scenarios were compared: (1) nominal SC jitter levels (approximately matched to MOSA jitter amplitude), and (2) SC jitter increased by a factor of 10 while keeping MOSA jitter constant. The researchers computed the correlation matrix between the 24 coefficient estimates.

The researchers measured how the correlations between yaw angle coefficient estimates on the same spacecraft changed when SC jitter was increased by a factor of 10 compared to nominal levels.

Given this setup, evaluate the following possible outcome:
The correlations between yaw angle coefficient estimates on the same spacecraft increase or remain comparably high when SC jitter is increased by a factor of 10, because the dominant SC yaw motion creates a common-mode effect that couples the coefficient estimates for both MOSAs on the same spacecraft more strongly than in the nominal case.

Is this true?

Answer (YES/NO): YES